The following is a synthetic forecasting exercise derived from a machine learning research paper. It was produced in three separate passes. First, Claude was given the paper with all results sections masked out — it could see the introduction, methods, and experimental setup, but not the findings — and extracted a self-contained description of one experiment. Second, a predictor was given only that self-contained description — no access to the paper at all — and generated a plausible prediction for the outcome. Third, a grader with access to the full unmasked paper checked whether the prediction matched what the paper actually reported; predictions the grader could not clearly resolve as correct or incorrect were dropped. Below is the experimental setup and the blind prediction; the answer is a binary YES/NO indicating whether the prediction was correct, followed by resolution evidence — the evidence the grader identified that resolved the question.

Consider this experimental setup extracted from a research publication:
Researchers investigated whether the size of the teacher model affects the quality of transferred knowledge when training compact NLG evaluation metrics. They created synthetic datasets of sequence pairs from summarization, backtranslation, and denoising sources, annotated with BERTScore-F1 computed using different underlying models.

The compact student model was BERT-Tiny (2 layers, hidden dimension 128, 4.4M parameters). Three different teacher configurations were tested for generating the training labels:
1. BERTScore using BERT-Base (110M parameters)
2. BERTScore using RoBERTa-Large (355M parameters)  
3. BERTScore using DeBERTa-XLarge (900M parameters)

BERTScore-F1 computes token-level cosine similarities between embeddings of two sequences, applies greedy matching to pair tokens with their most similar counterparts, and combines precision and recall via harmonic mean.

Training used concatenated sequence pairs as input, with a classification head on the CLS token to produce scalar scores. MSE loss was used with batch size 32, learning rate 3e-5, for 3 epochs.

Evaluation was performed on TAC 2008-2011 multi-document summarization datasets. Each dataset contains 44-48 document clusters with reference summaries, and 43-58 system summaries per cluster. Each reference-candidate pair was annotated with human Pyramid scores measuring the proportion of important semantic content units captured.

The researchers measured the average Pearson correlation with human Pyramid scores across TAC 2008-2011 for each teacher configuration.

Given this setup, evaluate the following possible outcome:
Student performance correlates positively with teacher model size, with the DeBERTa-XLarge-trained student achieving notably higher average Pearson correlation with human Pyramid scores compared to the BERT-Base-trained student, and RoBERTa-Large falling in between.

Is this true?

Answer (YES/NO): NO